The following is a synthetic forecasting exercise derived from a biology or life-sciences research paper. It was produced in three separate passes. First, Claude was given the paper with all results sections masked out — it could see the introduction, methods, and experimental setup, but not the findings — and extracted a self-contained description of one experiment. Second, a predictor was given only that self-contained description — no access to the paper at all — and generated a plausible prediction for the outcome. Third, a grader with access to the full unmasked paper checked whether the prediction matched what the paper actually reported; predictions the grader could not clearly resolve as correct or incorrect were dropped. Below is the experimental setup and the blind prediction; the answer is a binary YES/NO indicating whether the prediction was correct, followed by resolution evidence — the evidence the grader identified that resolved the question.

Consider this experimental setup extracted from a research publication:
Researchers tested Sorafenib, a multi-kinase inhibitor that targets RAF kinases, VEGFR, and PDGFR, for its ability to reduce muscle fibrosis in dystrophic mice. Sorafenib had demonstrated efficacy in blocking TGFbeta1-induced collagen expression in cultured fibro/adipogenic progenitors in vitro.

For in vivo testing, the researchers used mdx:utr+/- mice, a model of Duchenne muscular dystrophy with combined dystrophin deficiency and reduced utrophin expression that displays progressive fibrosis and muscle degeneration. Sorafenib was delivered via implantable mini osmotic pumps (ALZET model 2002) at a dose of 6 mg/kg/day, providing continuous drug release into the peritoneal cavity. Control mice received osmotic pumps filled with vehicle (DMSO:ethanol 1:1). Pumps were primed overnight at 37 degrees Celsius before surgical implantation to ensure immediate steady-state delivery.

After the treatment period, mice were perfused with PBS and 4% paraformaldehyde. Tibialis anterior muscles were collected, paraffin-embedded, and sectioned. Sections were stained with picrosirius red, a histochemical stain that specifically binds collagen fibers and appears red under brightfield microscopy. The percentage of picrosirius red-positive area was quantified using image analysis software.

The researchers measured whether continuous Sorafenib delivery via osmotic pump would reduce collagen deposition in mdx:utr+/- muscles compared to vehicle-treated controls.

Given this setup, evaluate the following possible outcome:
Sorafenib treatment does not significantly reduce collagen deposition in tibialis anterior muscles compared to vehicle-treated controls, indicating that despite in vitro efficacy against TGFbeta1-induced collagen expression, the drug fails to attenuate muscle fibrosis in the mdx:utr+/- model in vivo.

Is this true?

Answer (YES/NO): YES